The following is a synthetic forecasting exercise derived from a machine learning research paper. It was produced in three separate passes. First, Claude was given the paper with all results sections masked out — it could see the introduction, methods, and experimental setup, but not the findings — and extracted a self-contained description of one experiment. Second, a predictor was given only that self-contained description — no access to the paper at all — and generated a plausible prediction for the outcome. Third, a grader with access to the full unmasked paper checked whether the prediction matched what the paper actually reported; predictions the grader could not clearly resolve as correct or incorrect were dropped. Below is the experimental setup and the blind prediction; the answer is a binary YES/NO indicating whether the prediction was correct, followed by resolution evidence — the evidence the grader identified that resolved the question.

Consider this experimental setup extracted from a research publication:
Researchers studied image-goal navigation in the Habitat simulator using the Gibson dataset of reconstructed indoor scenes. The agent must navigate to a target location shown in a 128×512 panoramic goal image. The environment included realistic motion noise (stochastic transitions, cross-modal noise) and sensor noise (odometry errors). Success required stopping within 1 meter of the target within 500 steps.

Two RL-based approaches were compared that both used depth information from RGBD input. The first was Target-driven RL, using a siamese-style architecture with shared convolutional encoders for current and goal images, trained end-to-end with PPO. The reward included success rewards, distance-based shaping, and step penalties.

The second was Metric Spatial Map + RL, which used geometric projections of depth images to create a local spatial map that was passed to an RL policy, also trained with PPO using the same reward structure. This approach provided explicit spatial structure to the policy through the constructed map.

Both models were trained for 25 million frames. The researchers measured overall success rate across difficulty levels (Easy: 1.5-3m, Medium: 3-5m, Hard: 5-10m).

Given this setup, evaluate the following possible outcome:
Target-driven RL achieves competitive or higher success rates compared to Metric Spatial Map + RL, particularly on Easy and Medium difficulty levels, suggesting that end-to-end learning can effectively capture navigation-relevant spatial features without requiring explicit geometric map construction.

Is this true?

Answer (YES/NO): YES